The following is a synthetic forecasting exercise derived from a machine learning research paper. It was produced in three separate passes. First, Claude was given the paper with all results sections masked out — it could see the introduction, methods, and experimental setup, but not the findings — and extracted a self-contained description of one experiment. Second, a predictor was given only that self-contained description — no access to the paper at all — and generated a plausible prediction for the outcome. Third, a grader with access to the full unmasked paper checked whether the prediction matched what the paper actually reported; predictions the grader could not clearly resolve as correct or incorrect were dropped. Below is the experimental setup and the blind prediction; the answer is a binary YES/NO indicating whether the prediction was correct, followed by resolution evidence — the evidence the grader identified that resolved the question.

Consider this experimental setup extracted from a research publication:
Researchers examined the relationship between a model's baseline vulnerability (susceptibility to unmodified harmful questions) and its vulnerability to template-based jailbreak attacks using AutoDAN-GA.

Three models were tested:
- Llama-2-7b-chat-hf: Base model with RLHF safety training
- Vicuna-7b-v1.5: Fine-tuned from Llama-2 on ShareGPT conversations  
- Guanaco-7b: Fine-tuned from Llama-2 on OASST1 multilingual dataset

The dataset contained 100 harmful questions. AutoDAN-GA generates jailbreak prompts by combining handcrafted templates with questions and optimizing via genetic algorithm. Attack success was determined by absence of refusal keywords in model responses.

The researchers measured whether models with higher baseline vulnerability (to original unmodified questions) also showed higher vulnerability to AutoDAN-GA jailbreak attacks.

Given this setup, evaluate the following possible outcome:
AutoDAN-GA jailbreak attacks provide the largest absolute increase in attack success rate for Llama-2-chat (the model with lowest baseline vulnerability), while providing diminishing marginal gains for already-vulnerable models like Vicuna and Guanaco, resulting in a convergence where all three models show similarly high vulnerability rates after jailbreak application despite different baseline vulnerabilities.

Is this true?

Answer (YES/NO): NO